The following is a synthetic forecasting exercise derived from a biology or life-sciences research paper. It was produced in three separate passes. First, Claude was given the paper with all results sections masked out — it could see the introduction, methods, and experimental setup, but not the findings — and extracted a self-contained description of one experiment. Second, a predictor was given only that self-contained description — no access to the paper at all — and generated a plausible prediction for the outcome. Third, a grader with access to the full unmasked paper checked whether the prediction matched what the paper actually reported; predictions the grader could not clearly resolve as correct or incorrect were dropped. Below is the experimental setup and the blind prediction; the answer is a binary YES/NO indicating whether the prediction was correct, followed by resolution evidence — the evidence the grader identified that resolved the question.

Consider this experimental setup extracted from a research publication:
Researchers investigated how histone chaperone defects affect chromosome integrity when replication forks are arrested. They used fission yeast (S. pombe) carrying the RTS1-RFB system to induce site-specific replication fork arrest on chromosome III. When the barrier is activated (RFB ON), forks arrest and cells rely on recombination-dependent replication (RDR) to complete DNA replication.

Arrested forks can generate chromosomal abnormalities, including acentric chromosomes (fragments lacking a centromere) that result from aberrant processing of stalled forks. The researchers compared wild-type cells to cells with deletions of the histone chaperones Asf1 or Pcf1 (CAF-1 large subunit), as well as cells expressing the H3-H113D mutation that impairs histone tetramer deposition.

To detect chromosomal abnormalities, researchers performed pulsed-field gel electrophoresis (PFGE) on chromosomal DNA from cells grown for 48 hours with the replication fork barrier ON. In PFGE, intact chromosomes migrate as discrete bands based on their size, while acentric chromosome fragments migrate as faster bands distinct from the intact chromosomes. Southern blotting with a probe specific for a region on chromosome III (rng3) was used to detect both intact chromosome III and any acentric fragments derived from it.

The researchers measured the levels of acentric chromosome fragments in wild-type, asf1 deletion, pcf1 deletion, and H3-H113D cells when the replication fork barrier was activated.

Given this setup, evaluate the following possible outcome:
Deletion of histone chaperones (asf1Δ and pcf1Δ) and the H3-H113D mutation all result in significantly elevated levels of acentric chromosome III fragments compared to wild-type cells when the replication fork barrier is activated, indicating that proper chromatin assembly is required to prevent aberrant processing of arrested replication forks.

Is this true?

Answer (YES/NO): NO